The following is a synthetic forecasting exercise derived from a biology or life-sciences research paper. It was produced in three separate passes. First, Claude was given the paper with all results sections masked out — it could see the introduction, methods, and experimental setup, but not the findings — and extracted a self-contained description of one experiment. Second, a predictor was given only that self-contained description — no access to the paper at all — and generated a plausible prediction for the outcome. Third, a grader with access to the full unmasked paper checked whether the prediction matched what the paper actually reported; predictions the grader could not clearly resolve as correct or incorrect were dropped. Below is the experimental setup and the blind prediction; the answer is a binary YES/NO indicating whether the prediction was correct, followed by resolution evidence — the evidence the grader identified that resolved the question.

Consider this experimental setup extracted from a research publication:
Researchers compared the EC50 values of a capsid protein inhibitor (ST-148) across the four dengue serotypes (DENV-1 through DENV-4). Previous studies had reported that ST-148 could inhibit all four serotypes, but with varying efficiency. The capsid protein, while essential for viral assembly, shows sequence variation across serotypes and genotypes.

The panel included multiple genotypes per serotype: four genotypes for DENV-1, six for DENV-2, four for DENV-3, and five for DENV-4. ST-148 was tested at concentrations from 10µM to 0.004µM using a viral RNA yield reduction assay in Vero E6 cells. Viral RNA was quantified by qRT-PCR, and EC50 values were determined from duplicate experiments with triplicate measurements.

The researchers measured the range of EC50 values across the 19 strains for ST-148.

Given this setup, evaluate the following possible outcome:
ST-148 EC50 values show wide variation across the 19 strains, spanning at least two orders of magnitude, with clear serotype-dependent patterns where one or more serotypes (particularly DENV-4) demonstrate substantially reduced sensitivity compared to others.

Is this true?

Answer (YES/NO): NO